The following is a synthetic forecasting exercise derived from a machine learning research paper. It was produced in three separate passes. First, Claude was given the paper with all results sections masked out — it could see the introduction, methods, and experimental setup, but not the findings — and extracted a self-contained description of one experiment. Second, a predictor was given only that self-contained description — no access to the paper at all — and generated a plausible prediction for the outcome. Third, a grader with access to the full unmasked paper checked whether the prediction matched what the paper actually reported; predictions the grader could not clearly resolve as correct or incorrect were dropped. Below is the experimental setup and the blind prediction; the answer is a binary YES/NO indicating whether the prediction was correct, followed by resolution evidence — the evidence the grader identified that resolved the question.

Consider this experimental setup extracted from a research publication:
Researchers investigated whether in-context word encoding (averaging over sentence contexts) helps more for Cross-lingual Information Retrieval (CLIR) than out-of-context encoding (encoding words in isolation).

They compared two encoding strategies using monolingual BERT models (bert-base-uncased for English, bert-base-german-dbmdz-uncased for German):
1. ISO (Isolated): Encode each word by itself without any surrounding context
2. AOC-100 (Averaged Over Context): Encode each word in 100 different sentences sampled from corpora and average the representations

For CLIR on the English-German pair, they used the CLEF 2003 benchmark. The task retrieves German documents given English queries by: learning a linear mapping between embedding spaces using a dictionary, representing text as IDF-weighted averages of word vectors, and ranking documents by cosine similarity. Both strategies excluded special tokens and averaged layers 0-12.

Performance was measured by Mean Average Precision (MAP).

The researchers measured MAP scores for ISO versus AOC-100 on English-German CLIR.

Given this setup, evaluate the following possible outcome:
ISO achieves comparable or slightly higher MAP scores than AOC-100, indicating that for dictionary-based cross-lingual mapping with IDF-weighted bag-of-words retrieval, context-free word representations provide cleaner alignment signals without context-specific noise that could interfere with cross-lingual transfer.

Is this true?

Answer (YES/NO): NO